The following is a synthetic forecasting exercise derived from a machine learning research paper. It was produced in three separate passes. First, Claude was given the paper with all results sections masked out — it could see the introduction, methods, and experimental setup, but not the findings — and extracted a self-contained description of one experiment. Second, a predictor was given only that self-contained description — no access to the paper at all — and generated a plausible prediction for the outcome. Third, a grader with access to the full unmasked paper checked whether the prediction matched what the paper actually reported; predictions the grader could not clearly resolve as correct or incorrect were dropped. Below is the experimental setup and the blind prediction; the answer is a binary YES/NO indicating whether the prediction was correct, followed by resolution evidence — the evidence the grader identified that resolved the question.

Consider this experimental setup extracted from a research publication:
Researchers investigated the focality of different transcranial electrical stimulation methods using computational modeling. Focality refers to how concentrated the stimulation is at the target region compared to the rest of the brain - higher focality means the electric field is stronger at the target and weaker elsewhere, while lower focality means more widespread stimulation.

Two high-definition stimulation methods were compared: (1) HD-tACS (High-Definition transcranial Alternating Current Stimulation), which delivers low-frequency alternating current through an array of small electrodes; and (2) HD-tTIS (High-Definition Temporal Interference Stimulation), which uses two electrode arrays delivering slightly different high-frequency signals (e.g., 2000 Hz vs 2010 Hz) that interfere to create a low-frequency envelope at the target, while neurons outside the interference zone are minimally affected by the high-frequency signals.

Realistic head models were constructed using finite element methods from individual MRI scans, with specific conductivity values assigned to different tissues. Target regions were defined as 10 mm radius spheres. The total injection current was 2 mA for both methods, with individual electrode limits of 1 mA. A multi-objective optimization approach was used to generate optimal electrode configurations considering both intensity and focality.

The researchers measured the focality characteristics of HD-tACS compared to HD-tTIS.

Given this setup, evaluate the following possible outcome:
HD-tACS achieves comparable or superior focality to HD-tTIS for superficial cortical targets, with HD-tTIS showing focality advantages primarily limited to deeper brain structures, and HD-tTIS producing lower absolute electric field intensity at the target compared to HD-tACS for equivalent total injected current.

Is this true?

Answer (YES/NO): NO